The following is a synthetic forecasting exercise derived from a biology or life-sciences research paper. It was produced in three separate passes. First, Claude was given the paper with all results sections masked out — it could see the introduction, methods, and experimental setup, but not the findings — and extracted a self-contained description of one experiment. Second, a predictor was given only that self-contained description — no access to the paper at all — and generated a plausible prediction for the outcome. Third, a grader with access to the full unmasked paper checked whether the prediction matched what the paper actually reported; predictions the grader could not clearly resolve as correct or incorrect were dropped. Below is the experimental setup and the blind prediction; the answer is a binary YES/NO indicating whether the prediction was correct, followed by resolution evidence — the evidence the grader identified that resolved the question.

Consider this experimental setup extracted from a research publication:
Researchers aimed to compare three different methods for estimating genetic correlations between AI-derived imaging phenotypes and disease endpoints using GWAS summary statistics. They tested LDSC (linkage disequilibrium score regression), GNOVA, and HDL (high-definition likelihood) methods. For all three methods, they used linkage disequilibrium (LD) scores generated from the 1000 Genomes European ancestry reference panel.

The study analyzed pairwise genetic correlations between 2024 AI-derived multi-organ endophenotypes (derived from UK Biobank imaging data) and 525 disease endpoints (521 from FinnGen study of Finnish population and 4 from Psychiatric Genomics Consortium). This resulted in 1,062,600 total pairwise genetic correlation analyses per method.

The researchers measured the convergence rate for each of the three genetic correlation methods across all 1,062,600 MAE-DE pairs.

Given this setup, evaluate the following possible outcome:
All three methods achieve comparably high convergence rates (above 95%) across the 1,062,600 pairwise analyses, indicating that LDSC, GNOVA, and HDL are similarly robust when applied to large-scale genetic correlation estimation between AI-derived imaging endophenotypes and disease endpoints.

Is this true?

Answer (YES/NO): NO